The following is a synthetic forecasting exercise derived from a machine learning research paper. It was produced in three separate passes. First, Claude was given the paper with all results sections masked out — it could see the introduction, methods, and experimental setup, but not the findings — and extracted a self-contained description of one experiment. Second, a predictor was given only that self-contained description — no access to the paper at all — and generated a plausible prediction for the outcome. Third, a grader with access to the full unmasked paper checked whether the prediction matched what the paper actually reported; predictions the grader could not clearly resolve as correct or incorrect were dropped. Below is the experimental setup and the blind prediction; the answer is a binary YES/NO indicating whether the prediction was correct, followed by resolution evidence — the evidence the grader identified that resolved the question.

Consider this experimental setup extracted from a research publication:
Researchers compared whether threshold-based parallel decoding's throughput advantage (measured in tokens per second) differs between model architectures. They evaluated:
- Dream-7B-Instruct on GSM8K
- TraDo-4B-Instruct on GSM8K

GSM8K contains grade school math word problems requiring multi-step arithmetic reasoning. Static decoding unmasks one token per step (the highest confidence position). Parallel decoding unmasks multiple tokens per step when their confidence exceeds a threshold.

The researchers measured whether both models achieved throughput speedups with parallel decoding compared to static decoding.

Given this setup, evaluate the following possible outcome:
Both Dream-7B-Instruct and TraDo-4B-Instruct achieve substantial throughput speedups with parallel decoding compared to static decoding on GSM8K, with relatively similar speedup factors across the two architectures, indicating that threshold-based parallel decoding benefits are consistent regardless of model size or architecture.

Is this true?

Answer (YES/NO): NO